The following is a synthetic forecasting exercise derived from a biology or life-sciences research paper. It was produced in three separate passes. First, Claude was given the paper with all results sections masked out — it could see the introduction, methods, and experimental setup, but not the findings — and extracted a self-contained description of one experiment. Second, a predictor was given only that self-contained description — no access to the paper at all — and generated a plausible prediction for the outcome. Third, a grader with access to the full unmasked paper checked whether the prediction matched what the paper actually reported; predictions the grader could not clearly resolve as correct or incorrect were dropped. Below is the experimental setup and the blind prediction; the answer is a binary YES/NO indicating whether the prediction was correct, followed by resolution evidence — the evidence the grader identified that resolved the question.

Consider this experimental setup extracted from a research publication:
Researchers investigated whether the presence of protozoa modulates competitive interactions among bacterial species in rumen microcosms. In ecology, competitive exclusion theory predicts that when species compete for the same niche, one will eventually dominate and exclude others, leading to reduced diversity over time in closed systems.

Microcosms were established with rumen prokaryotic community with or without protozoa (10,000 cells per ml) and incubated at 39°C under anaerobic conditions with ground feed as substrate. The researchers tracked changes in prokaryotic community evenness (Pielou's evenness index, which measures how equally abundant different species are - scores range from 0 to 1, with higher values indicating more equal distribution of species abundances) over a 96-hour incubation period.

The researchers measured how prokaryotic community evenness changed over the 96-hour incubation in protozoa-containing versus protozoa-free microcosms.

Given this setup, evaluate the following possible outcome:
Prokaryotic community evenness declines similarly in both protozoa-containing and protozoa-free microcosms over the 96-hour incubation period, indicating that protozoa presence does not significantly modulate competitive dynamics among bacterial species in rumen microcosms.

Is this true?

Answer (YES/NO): NO